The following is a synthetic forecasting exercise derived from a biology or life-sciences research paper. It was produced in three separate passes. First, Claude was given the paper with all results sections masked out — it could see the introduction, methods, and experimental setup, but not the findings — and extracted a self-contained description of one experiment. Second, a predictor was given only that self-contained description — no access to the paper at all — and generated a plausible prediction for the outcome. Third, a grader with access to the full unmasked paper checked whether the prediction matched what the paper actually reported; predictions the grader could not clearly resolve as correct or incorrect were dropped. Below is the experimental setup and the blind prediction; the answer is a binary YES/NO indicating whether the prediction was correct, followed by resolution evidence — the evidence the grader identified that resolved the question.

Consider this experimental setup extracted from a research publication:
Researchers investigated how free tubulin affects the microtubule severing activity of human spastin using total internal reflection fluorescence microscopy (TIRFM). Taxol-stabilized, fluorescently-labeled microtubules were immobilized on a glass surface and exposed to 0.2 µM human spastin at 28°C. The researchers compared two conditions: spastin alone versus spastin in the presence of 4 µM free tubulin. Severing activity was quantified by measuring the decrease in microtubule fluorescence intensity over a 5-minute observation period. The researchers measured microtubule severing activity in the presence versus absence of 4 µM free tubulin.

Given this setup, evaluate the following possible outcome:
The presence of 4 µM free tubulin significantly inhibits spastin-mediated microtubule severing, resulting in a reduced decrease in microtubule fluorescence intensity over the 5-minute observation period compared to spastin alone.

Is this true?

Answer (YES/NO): YES